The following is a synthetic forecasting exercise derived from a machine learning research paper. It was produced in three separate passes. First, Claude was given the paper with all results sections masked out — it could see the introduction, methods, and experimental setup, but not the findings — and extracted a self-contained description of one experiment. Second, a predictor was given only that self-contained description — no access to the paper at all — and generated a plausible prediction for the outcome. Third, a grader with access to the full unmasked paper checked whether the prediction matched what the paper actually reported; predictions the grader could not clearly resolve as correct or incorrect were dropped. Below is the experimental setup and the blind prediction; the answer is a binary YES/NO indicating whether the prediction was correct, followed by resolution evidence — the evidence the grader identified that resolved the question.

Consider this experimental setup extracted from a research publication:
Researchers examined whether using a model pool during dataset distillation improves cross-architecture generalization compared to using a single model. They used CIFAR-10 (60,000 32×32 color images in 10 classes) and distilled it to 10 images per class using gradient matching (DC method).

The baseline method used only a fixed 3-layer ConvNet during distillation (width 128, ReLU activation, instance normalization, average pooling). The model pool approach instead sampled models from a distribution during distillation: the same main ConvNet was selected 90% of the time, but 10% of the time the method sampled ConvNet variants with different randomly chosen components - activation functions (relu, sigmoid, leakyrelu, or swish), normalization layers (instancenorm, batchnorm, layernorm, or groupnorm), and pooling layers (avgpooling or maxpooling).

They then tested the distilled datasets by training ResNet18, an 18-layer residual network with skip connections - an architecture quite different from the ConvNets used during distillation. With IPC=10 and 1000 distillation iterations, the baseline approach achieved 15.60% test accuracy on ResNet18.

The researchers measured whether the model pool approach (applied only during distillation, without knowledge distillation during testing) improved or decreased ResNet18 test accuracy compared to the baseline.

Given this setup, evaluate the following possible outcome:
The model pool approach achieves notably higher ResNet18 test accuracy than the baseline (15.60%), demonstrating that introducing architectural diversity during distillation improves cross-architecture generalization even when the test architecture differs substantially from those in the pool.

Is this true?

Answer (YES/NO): NO